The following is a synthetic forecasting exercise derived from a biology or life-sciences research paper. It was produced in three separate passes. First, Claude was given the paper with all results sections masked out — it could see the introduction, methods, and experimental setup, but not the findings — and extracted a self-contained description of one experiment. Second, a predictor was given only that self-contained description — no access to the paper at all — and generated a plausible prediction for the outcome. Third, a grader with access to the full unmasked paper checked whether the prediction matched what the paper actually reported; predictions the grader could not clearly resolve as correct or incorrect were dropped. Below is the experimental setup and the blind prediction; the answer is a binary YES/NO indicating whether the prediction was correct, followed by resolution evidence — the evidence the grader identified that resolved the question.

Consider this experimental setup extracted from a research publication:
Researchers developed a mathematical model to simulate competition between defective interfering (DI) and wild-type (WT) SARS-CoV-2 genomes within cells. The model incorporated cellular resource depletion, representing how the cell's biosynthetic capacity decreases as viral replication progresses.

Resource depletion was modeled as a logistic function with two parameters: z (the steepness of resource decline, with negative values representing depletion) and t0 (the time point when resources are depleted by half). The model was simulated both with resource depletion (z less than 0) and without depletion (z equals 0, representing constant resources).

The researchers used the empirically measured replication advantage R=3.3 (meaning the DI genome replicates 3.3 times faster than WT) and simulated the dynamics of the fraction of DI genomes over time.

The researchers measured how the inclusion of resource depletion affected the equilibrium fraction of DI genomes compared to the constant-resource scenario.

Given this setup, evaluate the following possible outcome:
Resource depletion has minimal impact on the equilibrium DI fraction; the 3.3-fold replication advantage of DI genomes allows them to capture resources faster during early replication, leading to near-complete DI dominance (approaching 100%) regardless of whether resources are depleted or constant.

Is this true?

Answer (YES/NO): YES